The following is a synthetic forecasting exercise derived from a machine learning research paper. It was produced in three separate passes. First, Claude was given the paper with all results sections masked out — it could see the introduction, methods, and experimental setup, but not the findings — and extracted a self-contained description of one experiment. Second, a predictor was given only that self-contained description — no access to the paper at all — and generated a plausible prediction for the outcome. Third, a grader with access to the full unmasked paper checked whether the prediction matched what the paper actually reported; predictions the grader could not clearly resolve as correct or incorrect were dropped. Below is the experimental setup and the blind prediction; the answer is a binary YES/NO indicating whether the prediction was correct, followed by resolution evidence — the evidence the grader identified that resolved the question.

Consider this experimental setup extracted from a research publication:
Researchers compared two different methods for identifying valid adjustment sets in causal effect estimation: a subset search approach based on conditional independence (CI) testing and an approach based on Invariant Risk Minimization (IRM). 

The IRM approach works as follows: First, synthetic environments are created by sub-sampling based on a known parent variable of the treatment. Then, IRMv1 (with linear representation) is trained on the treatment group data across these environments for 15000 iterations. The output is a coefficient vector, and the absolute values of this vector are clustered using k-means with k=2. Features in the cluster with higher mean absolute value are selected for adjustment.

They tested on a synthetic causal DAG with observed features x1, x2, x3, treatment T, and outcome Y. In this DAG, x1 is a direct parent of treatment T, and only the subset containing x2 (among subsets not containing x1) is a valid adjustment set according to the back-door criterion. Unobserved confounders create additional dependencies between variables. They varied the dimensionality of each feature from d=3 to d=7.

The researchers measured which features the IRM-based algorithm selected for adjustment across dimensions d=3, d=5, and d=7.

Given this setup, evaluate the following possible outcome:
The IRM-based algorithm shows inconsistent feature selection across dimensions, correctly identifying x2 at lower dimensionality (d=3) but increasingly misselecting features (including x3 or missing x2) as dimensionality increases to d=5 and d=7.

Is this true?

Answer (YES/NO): NO